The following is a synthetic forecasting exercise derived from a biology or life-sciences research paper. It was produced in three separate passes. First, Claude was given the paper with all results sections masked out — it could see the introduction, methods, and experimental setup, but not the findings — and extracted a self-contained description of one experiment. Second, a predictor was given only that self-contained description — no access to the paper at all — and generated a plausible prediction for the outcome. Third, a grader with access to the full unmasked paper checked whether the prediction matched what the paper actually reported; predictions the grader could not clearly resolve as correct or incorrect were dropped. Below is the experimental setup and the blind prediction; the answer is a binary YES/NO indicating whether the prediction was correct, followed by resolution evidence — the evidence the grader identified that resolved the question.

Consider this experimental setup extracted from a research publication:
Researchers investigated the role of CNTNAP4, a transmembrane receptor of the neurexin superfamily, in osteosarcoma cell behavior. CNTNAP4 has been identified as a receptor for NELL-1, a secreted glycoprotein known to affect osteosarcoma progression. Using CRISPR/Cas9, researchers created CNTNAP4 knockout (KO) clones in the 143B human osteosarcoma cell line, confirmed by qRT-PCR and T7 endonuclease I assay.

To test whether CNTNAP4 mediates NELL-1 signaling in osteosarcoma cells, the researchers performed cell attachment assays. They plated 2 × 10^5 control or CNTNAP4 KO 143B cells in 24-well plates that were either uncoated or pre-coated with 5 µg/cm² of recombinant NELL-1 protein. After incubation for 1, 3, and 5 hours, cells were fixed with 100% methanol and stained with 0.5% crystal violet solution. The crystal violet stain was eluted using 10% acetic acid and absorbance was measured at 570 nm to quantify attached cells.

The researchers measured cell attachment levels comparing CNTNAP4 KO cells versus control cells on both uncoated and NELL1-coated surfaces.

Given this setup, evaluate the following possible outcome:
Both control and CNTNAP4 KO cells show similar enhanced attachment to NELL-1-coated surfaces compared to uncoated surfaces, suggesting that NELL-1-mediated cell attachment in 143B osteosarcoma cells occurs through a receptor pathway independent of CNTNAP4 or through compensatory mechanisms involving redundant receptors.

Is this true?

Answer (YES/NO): NO